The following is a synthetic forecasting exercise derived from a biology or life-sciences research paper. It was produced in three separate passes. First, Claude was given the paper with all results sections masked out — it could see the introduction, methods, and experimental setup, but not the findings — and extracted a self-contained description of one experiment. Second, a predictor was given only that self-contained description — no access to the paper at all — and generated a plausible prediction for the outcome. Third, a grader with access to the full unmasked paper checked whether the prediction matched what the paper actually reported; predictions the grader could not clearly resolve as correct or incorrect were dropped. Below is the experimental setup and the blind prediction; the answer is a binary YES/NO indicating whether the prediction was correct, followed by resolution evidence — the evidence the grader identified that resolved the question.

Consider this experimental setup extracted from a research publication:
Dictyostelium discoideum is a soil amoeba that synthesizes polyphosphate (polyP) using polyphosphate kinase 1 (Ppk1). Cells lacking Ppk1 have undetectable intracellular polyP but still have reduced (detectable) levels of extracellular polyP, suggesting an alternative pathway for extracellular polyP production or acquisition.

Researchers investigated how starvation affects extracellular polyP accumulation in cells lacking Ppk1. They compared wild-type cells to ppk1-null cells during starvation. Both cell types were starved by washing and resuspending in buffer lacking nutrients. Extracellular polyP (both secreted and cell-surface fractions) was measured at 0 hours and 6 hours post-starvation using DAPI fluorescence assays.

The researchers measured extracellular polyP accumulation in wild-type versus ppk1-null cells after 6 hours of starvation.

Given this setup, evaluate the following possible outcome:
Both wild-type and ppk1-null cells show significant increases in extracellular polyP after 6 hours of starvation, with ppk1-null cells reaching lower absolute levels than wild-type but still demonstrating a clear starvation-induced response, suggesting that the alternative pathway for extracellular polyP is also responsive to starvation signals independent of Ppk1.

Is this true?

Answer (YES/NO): YES